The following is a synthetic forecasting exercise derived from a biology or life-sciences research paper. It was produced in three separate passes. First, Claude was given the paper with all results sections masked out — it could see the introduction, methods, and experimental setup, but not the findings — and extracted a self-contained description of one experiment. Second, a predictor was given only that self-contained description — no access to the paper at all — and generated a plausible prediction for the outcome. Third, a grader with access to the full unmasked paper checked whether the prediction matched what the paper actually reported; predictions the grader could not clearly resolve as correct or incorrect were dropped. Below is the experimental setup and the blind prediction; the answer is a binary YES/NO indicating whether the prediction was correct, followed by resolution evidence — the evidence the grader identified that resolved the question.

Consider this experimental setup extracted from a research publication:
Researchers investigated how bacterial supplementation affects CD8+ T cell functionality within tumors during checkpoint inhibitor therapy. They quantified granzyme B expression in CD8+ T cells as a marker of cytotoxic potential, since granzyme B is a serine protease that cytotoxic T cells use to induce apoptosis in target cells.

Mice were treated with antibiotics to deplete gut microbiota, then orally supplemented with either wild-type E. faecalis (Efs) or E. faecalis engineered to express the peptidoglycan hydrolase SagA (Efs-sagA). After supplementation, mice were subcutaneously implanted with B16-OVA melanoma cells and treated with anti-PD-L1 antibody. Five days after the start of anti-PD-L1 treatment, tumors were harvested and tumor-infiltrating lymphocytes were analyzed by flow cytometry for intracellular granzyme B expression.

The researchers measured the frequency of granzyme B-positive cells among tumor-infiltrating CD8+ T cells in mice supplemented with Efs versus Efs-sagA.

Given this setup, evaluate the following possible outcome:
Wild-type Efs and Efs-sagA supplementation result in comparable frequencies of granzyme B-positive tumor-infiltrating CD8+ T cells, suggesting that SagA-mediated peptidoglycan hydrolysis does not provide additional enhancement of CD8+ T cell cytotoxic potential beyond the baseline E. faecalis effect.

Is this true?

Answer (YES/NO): NO